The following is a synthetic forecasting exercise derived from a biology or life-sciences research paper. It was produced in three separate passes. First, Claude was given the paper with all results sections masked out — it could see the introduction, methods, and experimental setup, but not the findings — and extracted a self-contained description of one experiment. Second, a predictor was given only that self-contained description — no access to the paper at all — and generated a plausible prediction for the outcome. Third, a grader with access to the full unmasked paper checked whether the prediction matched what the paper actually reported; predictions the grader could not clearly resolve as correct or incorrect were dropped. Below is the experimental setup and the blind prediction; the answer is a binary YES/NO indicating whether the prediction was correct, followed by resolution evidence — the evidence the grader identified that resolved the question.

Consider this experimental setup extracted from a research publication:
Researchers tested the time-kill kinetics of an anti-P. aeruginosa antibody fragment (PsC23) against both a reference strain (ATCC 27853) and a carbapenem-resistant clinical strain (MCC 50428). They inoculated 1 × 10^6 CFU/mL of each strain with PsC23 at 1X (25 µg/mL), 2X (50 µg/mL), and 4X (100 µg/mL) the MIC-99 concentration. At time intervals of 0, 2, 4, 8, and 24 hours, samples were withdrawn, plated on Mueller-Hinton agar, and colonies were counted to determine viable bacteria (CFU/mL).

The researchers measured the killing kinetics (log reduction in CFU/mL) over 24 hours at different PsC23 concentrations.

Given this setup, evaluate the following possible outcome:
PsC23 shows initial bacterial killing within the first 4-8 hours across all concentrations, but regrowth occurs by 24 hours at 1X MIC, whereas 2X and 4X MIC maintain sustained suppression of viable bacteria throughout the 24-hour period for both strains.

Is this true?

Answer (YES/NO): NO